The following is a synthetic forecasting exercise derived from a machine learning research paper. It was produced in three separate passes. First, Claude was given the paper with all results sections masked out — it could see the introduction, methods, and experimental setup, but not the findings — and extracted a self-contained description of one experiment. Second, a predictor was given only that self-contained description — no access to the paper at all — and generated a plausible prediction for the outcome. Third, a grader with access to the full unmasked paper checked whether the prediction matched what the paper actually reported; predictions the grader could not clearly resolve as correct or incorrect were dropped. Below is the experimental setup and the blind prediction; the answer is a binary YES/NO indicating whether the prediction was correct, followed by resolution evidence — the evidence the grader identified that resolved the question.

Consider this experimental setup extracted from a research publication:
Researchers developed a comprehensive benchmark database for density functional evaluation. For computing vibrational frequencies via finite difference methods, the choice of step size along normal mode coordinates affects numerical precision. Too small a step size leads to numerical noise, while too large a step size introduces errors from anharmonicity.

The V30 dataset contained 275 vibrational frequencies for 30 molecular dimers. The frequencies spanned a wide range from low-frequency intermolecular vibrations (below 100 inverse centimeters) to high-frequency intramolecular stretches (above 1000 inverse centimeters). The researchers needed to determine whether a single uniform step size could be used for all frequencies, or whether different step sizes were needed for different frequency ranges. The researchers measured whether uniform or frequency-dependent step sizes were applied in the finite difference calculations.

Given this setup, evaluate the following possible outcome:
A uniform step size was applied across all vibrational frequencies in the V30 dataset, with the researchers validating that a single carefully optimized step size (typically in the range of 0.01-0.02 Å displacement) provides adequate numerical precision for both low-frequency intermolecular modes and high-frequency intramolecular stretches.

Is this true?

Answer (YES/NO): NO